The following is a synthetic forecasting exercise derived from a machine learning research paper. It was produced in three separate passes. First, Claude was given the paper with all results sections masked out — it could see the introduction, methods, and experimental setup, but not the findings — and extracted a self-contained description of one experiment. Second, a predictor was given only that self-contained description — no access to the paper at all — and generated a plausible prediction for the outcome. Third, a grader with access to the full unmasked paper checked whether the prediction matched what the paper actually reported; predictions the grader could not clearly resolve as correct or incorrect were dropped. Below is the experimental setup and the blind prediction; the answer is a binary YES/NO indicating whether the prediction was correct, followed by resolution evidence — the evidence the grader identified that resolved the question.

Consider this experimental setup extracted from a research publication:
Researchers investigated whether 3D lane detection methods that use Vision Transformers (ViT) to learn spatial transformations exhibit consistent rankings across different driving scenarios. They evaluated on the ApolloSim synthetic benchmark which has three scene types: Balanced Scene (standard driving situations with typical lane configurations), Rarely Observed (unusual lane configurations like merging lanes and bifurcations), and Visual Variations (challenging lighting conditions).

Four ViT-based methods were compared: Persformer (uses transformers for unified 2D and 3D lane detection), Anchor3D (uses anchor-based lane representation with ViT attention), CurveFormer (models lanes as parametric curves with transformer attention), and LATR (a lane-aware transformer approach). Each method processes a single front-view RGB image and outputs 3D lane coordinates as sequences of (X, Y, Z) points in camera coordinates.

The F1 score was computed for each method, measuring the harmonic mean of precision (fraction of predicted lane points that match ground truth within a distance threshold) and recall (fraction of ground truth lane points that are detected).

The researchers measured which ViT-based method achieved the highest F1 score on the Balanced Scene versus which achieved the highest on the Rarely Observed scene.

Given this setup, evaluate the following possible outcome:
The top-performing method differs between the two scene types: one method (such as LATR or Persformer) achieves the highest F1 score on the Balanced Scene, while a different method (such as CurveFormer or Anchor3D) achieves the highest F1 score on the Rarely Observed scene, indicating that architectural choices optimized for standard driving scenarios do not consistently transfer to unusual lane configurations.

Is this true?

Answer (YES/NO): NO